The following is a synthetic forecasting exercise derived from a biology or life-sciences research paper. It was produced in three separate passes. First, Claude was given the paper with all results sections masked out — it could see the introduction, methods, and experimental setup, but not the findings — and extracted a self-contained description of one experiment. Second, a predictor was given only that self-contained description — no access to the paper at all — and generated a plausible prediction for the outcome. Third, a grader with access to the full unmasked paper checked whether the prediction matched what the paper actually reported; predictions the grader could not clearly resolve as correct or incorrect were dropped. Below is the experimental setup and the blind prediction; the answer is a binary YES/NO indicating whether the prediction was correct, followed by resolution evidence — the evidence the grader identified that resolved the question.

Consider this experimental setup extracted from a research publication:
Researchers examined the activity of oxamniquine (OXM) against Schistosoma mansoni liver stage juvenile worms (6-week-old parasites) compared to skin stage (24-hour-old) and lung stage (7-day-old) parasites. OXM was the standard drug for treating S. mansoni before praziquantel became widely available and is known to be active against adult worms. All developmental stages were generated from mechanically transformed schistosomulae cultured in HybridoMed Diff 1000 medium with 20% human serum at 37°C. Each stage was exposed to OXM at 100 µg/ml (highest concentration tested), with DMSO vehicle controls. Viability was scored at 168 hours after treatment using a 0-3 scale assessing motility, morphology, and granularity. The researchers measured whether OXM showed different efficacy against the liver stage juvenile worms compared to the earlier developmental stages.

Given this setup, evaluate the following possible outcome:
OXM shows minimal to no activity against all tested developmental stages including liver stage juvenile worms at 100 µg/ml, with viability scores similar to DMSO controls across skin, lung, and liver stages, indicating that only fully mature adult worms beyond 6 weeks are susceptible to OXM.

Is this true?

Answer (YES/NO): NO